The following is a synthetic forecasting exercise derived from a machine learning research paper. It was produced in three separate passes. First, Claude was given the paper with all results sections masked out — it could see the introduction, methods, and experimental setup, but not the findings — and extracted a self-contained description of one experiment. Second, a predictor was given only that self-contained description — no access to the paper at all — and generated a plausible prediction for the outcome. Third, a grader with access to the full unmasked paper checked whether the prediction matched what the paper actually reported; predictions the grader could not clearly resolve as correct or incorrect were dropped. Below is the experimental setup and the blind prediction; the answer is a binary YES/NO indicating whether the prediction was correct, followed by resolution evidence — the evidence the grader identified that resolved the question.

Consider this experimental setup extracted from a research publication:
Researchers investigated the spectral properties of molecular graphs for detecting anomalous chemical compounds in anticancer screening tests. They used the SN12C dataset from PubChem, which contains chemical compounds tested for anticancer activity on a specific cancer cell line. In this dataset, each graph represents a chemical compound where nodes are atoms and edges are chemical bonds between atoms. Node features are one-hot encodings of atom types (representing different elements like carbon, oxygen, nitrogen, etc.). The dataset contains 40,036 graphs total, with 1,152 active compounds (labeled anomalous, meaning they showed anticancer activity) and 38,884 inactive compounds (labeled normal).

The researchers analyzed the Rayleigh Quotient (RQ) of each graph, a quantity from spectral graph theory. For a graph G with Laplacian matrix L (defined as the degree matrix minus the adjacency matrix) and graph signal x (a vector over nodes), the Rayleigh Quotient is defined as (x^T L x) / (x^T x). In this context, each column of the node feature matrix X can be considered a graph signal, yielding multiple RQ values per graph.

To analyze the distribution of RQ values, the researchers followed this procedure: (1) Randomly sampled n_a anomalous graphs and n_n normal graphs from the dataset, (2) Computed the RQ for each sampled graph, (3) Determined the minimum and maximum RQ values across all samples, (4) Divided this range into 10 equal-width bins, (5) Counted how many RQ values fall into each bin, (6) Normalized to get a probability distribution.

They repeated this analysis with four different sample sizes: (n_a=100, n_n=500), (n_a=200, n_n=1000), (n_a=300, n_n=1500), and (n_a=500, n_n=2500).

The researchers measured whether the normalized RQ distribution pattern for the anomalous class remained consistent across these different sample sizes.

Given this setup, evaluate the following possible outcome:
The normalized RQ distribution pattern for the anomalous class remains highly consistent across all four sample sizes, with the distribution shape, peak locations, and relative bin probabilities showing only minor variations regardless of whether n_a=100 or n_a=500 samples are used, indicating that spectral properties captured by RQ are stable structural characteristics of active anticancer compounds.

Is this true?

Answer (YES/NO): YES